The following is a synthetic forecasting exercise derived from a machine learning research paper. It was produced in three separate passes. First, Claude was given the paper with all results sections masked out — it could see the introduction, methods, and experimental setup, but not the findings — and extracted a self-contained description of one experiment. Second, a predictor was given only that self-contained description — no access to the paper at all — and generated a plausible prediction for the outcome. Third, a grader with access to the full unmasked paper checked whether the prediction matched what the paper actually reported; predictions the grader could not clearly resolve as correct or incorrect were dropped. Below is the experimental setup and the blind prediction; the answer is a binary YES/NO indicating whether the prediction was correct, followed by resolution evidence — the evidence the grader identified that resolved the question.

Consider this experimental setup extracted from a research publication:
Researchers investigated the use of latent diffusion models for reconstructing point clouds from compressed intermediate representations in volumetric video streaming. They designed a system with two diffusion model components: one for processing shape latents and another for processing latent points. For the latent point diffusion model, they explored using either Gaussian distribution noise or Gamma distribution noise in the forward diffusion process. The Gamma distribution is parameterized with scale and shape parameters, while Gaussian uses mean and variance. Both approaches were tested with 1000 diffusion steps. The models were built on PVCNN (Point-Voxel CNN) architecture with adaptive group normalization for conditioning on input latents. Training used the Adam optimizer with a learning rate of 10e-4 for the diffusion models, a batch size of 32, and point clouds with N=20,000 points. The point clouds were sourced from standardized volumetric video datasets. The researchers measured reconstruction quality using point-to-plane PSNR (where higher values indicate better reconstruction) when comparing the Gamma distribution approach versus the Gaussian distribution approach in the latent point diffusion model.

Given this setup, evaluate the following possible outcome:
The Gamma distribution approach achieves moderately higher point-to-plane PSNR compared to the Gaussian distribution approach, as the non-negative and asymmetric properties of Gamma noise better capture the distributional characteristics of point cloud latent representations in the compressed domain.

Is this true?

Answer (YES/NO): YES